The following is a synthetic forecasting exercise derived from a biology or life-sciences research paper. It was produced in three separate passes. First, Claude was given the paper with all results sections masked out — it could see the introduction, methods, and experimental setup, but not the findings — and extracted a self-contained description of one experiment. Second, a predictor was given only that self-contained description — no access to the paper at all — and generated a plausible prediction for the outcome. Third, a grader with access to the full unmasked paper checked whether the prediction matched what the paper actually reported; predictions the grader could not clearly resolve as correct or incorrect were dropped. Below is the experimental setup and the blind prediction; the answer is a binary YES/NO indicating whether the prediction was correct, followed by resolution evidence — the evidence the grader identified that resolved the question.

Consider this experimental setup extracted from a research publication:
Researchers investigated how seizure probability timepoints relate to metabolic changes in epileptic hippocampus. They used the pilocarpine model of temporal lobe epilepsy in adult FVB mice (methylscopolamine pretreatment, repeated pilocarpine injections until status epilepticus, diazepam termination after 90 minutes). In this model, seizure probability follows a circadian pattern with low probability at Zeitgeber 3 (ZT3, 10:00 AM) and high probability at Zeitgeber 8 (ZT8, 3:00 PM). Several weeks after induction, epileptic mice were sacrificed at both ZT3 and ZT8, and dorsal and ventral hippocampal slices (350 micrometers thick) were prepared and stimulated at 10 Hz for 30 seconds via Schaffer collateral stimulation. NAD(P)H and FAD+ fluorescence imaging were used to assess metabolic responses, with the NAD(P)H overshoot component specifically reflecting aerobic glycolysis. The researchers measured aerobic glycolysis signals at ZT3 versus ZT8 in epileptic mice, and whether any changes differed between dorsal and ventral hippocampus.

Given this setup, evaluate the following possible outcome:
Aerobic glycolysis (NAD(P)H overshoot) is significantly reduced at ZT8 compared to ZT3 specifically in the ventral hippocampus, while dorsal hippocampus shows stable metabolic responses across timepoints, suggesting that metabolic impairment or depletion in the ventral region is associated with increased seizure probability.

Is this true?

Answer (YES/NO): NO